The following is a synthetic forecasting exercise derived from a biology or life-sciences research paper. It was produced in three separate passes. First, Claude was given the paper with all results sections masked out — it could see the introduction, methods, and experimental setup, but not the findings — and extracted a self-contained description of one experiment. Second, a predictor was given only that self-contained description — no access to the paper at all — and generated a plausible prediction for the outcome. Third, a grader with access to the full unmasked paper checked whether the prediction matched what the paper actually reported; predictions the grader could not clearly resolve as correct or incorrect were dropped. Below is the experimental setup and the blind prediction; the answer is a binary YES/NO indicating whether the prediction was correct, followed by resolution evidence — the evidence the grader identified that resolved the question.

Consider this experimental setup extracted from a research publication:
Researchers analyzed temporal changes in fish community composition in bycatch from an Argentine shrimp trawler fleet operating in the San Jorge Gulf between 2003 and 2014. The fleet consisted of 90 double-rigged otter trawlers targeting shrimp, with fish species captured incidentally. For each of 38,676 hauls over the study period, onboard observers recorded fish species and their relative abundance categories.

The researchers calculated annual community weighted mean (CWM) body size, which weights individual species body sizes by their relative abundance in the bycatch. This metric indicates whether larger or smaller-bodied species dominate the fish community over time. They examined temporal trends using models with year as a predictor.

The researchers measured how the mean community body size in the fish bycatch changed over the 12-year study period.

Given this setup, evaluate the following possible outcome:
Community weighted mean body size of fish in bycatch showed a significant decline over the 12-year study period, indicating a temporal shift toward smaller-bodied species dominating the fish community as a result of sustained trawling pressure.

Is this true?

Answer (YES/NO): YES